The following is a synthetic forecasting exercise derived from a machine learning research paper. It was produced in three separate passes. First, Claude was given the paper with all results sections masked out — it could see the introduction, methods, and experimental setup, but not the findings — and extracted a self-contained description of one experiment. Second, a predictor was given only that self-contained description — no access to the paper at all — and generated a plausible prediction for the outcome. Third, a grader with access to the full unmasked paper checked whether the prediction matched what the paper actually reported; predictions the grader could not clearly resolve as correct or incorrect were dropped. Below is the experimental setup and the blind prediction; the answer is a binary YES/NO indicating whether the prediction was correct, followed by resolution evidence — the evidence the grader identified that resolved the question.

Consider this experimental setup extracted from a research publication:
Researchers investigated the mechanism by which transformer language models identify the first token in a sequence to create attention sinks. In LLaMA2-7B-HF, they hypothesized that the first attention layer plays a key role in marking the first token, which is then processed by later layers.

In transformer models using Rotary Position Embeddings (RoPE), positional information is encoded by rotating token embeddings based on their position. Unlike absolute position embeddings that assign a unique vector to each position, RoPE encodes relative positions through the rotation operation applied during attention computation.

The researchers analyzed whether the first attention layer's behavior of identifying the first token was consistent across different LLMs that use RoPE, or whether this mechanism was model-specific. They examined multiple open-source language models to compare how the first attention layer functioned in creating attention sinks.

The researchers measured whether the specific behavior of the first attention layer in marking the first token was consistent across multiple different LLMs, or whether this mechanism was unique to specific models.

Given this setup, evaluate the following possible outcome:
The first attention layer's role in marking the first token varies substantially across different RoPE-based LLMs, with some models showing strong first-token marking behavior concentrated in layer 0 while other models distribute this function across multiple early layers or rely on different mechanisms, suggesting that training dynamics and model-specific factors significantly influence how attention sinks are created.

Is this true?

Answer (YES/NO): YES